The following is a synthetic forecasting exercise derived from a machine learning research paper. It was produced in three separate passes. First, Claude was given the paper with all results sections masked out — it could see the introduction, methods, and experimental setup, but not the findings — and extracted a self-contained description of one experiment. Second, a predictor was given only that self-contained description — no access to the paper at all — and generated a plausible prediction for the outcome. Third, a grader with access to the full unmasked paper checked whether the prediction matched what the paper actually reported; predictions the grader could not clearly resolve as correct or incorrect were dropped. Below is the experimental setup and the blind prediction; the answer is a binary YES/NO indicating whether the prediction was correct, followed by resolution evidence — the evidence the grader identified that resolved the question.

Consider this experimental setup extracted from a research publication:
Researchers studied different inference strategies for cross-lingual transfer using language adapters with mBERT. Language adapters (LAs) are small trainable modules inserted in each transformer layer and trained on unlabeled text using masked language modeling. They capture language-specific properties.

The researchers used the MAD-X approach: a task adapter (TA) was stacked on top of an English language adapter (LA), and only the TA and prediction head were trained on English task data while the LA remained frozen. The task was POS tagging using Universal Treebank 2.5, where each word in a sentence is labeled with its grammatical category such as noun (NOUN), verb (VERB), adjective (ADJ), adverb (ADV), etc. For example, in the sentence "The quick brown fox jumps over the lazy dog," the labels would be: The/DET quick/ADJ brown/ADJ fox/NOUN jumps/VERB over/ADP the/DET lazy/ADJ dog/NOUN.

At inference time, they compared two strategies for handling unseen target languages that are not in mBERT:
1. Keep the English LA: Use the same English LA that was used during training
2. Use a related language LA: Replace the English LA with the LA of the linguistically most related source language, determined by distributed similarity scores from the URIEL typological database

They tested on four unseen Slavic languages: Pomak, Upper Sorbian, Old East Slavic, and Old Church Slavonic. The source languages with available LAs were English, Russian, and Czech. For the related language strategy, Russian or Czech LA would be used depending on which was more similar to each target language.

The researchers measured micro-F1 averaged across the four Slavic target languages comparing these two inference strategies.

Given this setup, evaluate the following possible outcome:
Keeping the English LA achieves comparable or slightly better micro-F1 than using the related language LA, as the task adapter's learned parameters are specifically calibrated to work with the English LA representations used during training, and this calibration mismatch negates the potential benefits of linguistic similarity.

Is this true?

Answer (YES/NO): YES